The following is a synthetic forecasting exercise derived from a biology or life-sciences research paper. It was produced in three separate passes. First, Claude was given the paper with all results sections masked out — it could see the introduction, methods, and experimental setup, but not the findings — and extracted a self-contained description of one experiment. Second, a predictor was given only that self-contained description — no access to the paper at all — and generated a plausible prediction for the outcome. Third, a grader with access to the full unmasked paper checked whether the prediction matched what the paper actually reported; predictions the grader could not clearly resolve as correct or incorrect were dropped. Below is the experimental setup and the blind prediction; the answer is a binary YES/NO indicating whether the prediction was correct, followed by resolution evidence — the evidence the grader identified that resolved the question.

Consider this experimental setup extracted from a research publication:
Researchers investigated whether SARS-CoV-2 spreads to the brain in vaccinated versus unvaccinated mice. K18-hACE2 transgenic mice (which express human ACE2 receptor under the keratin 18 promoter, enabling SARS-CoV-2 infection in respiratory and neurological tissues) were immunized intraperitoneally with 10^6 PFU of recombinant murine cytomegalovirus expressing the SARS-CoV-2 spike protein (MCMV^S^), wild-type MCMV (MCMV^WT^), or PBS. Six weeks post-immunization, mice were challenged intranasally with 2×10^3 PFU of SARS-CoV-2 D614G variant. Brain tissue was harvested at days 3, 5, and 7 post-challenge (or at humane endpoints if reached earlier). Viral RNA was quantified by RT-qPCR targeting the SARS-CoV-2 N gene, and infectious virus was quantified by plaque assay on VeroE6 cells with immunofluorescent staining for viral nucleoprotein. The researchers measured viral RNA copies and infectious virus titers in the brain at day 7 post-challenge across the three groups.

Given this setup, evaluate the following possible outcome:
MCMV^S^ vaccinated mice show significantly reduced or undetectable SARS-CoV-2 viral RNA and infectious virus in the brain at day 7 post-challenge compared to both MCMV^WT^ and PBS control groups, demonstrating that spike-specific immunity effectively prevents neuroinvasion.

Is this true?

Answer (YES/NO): YES